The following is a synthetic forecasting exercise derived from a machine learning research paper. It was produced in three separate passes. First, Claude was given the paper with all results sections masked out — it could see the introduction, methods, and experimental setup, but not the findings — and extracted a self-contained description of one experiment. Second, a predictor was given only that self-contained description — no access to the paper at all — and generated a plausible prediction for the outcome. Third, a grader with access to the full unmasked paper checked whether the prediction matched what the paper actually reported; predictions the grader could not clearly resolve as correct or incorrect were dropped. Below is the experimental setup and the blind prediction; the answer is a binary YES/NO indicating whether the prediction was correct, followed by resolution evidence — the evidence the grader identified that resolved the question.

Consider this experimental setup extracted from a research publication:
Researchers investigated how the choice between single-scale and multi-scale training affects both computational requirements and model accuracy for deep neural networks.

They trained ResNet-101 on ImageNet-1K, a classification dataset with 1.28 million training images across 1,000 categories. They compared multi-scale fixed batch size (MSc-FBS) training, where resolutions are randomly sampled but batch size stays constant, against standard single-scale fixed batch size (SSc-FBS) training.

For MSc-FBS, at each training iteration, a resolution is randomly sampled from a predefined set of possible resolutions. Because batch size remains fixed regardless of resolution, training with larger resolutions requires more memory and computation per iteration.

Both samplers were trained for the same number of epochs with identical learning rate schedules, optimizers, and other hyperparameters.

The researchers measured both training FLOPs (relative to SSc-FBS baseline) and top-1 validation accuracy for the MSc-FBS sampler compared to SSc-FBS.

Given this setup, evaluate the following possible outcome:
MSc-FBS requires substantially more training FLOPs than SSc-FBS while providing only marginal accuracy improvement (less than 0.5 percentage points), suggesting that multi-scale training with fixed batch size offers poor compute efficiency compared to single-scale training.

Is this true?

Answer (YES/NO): NO